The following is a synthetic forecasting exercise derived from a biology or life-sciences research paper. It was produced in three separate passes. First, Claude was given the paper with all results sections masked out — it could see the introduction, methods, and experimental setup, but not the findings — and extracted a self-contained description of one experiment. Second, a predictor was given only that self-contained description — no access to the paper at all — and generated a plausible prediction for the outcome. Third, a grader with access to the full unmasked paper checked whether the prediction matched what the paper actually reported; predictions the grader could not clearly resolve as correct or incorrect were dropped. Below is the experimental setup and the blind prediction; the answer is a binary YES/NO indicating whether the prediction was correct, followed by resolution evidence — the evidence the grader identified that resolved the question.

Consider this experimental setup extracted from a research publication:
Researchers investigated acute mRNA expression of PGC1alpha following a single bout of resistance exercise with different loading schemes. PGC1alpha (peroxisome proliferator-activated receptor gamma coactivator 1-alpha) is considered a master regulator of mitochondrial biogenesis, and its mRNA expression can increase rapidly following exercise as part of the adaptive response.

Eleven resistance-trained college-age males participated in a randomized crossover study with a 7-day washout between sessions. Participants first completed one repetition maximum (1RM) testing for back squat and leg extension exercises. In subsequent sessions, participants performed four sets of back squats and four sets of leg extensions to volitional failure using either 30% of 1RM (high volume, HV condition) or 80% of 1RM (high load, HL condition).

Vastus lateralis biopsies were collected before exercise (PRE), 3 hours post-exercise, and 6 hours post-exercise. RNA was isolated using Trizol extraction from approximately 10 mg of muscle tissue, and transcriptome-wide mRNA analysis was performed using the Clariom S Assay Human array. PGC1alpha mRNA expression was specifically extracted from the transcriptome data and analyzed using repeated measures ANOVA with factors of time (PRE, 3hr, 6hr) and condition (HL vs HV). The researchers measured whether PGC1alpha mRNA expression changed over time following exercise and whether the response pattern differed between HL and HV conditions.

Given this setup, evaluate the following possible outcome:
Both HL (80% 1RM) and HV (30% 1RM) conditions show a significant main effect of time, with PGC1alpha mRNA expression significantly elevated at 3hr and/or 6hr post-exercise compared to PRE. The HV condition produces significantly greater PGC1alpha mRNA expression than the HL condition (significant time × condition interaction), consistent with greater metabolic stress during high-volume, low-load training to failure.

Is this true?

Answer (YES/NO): NO